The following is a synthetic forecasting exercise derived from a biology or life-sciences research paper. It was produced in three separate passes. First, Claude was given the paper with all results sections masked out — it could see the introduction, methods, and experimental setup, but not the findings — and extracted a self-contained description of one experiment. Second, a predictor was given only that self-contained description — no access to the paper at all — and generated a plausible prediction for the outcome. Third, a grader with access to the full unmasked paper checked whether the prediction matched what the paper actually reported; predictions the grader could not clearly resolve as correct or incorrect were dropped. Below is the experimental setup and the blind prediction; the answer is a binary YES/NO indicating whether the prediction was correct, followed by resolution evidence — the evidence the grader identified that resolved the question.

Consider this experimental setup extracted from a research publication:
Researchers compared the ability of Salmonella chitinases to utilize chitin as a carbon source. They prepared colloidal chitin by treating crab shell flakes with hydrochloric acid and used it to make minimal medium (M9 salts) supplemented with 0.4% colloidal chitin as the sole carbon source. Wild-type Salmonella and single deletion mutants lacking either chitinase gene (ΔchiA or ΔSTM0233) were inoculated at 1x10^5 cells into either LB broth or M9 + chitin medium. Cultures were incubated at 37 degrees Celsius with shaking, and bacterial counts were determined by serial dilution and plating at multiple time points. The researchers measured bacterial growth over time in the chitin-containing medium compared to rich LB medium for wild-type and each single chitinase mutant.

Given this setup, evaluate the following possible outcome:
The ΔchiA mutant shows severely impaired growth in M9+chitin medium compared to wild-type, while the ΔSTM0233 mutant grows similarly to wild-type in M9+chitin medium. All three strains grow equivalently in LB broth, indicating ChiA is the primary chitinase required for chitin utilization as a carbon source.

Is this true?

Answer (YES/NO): NO